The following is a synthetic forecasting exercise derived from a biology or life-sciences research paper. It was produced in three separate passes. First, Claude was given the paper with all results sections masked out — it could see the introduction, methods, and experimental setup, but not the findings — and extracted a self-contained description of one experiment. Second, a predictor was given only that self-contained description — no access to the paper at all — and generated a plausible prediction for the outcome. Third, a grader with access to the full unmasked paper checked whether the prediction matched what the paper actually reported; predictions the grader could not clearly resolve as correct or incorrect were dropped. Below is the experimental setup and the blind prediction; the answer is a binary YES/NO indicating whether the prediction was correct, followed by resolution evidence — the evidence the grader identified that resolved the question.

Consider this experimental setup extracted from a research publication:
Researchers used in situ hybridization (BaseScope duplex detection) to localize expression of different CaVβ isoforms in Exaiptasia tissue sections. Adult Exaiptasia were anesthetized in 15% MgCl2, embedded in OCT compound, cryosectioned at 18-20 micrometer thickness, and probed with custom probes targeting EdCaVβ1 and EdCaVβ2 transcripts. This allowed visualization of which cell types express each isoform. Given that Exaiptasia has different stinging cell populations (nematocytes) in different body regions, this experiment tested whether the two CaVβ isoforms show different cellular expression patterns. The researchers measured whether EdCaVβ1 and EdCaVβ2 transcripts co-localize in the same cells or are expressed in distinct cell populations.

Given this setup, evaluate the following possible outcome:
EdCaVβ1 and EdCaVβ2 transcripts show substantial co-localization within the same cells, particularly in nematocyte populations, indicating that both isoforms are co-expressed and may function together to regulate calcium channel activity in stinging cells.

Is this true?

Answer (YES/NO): NO